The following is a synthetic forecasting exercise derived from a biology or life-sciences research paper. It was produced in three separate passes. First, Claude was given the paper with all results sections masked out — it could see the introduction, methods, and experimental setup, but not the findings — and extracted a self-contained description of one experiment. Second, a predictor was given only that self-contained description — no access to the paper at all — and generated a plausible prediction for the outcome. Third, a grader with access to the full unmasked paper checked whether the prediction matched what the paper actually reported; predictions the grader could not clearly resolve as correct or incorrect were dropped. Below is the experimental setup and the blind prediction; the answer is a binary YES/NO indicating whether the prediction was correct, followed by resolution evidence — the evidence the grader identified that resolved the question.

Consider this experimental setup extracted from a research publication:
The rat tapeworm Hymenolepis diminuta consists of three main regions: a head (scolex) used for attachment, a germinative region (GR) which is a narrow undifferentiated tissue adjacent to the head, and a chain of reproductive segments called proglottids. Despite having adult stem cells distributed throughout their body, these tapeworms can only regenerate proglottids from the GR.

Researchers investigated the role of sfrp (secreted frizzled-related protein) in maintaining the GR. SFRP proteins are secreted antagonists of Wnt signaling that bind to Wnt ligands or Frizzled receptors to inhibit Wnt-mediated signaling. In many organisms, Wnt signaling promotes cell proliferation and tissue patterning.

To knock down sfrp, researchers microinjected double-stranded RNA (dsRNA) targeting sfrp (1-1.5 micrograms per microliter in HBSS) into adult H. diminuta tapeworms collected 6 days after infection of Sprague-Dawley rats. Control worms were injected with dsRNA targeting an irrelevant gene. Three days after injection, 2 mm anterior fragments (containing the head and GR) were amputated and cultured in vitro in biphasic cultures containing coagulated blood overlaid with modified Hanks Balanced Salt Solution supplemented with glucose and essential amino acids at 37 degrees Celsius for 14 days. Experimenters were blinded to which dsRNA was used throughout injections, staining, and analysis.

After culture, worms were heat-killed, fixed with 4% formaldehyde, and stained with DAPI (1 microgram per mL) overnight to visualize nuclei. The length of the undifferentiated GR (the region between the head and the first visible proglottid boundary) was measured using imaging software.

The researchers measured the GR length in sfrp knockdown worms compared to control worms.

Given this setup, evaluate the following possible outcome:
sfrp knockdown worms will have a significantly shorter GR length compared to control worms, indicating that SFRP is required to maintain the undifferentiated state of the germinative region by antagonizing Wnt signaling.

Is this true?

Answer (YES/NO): NO